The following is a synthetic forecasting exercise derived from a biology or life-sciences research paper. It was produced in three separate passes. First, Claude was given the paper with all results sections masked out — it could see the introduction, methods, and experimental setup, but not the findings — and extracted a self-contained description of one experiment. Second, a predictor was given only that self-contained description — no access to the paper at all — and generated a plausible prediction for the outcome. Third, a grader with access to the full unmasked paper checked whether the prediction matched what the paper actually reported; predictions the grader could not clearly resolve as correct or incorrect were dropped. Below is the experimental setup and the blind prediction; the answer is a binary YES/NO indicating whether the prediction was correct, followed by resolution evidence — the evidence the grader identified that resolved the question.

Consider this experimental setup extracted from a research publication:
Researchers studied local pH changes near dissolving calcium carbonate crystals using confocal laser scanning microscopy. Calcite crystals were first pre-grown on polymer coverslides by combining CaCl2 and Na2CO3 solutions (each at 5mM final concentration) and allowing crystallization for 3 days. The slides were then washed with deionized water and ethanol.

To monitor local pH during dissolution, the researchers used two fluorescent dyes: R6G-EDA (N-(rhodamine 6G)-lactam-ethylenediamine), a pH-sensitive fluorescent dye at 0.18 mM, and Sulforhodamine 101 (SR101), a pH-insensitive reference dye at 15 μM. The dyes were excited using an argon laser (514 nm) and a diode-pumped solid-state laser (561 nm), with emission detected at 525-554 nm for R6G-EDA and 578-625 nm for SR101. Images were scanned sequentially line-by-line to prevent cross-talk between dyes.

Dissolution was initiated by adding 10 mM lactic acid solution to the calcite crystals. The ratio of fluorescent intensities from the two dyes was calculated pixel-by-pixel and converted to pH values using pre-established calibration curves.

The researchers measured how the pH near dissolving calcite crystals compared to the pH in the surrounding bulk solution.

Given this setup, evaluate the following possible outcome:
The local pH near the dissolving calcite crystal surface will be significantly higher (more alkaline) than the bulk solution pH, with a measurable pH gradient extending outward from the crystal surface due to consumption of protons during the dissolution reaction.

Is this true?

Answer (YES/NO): YES